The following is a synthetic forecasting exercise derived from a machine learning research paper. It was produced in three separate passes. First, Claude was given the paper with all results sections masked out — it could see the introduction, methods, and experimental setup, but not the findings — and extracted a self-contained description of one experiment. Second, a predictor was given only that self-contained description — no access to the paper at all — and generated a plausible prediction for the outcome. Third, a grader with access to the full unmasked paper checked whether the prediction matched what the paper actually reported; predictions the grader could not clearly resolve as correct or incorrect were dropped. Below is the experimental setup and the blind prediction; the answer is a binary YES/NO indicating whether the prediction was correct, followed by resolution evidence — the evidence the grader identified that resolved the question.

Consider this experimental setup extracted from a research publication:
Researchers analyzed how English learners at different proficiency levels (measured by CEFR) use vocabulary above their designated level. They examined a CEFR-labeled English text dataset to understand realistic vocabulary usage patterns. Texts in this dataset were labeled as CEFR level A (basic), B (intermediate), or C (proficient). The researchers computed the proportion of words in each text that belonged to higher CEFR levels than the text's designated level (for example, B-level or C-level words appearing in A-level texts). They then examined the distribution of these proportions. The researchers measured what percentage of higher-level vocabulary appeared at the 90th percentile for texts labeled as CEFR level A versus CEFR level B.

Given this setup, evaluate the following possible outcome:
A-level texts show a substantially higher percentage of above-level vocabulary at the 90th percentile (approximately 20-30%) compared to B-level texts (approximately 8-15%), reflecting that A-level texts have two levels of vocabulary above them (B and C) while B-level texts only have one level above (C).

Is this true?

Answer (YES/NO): NO